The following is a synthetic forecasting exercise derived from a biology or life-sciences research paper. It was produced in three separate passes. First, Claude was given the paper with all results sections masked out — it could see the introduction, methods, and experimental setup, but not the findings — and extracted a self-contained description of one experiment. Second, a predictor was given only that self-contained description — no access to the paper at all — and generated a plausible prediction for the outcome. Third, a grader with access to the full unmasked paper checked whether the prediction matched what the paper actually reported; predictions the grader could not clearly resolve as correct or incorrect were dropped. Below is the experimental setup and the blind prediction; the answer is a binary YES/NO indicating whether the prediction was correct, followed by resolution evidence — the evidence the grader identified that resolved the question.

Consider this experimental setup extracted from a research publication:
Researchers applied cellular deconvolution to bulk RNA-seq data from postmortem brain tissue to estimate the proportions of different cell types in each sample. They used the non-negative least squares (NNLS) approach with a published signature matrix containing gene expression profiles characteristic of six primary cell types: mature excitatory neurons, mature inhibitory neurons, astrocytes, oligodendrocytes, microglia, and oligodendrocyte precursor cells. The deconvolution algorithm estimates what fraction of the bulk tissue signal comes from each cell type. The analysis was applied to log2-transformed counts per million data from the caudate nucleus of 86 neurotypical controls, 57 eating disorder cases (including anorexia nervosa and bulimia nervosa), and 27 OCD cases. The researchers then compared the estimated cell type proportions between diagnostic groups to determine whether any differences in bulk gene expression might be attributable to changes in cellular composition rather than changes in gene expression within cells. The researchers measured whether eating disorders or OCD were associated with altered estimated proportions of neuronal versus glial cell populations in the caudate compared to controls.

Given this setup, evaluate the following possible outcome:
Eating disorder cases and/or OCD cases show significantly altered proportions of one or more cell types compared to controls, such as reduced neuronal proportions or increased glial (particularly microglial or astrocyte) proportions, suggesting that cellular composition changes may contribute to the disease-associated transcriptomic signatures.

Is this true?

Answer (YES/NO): NO